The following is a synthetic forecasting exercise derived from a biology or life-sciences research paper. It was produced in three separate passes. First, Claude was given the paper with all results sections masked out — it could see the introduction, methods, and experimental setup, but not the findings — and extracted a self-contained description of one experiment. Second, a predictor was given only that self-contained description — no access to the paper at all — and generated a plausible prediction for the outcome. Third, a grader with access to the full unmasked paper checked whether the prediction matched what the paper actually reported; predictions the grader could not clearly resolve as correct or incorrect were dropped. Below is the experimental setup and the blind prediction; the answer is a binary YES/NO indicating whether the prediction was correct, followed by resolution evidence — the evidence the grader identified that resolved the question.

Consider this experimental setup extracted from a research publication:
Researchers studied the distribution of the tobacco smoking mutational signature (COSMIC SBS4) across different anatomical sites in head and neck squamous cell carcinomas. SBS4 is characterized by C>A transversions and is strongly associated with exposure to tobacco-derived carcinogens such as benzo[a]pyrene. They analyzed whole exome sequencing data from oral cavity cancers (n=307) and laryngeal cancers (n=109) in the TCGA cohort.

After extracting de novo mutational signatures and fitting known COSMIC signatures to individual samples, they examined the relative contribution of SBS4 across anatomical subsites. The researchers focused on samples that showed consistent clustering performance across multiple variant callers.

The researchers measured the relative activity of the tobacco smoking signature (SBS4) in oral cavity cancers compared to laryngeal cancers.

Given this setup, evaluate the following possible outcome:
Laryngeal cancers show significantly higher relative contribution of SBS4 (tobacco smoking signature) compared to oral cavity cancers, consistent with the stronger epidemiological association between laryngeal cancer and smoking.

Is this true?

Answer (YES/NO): YES